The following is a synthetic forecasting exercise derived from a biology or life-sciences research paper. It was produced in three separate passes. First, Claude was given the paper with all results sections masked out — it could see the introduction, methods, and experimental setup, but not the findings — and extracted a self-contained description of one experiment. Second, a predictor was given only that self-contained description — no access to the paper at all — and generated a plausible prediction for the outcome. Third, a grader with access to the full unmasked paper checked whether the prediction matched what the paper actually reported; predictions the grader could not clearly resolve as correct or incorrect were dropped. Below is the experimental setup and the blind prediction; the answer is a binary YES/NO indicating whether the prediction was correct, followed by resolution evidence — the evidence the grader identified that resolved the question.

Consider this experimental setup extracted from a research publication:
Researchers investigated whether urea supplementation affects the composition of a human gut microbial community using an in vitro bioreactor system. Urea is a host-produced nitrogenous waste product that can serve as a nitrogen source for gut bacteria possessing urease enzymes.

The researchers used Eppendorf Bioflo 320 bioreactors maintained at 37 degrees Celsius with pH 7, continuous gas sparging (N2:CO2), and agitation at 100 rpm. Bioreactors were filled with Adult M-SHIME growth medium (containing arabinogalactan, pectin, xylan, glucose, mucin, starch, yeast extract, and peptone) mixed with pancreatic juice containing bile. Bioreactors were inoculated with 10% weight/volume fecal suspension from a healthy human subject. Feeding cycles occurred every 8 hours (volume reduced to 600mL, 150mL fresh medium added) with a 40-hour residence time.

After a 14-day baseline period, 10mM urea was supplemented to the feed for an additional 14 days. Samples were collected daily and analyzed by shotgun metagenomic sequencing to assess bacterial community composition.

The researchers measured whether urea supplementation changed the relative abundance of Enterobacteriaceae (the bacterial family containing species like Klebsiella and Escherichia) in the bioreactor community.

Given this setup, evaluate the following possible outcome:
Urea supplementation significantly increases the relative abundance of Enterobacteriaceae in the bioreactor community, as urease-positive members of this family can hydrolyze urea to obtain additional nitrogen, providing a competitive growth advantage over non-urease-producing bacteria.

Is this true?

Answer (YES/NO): NO